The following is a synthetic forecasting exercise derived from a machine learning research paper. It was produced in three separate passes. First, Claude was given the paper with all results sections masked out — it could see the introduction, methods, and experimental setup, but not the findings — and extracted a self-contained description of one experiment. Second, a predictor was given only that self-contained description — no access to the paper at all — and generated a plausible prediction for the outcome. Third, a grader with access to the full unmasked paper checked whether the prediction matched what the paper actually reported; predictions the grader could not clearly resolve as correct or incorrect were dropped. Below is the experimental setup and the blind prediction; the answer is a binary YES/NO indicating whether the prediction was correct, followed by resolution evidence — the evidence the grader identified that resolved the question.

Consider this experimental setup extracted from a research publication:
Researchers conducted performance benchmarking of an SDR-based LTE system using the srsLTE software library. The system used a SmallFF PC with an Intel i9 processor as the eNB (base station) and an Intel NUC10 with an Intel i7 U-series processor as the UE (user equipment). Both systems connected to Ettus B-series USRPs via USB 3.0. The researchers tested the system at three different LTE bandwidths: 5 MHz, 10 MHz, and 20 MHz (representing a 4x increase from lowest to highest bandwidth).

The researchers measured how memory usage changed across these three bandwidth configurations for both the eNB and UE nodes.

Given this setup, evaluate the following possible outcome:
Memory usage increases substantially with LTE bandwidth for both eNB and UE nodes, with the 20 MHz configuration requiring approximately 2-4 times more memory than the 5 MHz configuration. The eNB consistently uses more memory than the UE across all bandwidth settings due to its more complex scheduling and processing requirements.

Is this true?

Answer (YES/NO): NO